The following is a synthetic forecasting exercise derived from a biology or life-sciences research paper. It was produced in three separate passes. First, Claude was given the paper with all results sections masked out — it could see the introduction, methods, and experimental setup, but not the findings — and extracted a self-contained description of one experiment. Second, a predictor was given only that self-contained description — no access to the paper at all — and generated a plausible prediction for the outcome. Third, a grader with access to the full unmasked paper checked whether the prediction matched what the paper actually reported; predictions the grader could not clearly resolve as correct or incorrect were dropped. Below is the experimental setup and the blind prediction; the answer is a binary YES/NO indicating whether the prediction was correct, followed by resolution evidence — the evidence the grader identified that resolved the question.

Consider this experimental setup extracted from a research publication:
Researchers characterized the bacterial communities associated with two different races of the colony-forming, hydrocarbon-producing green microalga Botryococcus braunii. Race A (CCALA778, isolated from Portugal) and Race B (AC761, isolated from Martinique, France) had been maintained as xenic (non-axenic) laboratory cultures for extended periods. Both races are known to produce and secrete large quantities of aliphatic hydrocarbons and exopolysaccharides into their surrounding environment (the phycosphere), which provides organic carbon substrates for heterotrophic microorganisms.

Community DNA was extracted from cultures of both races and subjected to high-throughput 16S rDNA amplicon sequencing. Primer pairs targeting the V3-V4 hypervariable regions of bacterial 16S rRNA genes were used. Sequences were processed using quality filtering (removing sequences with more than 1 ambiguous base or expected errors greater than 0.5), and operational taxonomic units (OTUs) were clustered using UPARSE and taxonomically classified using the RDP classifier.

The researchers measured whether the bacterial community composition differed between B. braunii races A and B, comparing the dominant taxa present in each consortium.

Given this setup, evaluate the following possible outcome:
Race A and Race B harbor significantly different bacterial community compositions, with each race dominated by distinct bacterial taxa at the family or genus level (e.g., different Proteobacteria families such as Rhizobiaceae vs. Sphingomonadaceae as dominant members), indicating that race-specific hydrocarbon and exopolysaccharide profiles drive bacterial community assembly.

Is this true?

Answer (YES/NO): NO